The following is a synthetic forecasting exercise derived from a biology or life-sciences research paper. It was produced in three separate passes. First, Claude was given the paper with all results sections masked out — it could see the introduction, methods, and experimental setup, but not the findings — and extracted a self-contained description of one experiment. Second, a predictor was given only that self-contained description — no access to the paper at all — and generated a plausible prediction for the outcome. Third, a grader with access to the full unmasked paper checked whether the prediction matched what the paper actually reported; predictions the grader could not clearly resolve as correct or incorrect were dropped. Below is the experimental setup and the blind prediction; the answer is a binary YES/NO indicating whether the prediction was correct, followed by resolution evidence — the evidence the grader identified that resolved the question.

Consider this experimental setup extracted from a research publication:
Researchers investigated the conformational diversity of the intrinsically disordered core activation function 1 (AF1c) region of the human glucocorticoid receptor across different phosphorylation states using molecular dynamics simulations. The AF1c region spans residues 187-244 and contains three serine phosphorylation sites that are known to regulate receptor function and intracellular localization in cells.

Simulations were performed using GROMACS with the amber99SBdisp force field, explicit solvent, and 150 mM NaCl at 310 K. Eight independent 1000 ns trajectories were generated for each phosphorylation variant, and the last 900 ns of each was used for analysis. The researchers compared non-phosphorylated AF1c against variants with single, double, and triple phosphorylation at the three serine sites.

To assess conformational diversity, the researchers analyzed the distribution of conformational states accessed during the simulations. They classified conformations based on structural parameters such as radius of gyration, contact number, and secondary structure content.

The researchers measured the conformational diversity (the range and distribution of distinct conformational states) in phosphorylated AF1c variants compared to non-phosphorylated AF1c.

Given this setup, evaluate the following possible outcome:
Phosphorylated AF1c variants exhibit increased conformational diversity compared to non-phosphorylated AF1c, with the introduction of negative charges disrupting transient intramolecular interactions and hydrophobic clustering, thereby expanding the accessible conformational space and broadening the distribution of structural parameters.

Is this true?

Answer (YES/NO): NO